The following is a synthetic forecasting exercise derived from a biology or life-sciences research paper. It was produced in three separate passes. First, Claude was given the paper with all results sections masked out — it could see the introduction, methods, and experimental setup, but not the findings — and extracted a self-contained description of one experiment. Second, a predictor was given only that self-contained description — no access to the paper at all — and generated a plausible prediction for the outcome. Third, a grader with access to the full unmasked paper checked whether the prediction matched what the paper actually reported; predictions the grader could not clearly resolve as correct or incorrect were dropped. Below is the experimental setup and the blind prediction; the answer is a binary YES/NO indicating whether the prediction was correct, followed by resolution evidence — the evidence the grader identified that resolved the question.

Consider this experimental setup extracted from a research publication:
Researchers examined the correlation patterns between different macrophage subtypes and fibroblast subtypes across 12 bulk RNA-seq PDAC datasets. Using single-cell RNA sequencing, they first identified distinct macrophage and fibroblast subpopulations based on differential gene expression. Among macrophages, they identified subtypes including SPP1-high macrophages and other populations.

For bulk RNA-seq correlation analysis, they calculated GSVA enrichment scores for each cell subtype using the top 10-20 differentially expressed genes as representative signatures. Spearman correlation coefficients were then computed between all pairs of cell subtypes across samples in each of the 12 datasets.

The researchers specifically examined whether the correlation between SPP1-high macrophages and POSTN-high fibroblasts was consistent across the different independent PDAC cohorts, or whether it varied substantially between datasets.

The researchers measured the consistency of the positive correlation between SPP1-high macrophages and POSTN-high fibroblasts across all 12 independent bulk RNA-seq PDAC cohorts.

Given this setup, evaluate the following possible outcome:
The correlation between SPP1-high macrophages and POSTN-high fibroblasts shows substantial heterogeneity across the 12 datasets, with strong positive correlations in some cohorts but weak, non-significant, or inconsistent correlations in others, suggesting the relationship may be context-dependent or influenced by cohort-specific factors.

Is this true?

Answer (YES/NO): NO